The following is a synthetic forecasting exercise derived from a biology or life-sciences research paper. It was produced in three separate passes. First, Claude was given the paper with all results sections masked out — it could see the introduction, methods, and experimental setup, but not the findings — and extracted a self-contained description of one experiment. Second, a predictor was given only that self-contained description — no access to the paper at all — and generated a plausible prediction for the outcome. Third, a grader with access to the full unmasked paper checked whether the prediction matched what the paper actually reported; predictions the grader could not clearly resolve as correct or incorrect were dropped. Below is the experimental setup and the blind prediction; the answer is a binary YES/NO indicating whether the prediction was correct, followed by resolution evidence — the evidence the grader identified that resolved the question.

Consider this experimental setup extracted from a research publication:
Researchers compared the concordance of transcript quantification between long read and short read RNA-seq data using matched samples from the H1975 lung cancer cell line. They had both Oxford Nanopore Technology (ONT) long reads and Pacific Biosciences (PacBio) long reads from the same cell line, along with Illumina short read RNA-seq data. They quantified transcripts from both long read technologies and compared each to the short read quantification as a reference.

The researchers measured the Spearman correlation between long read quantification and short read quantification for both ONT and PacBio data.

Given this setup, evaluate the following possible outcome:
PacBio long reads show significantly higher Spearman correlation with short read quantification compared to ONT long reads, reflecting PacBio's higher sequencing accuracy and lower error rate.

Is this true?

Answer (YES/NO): NO